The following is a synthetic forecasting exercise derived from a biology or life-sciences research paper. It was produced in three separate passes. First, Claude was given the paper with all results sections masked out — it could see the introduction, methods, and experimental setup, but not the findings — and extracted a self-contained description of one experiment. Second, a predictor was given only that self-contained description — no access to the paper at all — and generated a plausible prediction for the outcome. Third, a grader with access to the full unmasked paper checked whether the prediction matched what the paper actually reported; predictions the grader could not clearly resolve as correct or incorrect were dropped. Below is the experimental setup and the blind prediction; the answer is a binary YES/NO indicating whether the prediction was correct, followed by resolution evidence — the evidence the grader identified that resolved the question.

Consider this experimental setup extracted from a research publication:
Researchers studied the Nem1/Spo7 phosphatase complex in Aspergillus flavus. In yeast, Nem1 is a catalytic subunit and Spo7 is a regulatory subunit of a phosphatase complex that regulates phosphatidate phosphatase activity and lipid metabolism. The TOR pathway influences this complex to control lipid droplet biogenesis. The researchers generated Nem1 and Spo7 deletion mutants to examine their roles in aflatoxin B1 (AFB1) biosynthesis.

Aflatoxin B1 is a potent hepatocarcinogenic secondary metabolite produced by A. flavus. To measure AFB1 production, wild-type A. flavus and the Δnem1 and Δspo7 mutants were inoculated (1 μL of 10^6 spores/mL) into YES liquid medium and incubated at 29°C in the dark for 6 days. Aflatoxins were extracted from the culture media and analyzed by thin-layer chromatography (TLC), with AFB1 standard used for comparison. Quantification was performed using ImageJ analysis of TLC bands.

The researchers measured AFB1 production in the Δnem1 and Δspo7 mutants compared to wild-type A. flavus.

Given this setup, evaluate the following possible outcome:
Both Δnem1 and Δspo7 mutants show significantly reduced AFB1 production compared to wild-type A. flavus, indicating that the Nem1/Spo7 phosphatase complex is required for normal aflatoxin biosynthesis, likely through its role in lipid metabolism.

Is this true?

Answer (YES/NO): YES